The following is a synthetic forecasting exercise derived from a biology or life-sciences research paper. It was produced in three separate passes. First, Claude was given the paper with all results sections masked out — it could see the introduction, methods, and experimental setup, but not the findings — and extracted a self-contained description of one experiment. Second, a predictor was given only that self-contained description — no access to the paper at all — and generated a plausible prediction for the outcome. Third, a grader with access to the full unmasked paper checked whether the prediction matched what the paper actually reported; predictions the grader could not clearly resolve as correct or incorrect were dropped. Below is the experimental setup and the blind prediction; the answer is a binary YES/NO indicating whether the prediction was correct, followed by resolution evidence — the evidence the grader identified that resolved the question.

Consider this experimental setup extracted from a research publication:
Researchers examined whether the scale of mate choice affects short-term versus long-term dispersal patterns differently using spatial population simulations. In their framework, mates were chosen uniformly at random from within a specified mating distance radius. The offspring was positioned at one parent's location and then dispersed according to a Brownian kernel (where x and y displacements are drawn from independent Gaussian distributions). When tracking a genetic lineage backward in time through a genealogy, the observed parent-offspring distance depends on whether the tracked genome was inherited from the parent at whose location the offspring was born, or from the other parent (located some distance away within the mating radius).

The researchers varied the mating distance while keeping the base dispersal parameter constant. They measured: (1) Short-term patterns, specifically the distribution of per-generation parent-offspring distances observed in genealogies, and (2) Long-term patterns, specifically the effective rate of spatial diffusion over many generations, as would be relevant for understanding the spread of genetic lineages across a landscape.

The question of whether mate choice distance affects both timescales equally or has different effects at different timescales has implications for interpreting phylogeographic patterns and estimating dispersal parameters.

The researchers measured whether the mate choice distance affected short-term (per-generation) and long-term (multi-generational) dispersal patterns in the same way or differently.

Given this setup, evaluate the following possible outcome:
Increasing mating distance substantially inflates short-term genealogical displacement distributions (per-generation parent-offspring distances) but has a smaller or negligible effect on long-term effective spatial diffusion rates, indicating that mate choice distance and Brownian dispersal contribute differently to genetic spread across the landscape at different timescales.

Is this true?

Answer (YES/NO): NO